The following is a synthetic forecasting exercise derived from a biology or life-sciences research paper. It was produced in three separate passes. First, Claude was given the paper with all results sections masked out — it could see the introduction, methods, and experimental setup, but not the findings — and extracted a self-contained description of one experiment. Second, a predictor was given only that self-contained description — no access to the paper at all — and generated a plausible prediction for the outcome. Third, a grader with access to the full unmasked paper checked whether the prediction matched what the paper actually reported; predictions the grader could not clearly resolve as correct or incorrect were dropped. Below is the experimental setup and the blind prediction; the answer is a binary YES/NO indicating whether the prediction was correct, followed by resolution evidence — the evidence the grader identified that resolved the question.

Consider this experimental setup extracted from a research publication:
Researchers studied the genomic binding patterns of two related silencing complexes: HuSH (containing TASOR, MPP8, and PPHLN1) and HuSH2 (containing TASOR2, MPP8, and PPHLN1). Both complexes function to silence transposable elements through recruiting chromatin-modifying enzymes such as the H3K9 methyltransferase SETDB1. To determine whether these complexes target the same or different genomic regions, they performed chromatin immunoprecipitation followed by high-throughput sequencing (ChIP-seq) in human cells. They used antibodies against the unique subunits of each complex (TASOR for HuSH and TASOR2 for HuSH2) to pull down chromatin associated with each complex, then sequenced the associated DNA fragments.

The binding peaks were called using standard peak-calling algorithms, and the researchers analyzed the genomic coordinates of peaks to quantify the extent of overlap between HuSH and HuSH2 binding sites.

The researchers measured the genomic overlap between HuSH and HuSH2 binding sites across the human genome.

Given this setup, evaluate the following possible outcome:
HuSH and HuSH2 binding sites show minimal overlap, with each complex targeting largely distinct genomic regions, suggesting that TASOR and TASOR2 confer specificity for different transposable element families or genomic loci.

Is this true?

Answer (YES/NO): YES